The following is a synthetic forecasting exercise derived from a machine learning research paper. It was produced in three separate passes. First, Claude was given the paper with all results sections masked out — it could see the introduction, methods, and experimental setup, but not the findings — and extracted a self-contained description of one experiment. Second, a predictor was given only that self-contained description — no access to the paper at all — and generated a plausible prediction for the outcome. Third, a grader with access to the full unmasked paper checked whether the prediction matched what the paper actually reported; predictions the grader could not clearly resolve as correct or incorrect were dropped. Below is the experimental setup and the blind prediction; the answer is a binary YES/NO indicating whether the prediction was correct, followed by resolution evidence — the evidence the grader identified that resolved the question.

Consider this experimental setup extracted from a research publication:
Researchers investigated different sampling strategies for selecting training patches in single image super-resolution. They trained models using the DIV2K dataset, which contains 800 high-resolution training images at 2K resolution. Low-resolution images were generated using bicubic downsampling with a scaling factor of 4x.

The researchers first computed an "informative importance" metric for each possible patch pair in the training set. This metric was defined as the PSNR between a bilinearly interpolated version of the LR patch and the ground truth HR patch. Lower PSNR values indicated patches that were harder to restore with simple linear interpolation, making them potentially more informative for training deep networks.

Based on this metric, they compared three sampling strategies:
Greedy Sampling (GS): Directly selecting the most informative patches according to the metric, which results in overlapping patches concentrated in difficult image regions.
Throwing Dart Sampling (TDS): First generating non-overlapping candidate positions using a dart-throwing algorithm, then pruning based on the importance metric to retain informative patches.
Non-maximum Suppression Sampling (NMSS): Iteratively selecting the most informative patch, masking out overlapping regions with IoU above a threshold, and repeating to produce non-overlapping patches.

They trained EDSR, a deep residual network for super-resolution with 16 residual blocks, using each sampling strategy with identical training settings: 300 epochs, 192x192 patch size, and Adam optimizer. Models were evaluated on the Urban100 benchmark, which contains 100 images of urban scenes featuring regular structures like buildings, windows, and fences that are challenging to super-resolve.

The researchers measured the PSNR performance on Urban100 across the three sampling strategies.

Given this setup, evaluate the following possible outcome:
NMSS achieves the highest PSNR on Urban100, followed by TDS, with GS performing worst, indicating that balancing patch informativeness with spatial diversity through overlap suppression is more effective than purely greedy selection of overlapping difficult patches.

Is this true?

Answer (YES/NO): NO